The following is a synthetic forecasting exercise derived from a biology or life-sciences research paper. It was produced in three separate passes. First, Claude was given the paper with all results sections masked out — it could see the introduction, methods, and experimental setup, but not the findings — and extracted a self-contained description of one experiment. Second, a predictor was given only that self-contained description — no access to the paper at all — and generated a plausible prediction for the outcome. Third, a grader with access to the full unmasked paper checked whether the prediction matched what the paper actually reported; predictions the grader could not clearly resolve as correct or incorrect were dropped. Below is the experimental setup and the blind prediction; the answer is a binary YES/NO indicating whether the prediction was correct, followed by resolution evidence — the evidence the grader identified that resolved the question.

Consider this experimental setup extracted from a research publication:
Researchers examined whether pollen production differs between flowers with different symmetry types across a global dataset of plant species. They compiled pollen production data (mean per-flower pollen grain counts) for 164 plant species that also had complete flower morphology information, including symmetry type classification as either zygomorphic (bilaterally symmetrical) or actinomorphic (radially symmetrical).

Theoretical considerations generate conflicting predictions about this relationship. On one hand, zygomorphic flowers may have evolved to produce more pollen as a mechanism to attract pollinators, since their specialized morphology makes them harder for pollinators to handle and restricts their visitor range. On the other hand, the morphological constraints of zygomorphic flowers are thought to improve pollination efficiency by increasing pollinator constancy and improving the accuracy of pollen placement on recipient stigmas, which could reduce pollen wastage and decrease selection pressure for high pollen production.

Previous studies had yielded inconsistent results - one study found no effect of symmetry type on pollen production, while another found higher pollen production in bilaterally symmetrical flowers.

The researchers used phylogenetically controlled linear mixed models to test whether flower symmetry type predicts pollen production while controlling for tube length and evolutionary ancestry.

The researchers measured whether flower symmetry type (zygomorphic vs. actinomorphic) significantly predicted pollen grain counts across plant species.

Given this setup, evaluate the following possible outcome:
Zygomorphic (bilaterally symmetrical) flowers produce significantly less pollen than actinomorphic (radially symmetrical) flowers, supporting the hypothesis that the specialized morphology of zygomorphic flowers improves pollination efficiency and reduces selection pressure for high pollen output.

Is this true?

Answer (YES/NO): NO